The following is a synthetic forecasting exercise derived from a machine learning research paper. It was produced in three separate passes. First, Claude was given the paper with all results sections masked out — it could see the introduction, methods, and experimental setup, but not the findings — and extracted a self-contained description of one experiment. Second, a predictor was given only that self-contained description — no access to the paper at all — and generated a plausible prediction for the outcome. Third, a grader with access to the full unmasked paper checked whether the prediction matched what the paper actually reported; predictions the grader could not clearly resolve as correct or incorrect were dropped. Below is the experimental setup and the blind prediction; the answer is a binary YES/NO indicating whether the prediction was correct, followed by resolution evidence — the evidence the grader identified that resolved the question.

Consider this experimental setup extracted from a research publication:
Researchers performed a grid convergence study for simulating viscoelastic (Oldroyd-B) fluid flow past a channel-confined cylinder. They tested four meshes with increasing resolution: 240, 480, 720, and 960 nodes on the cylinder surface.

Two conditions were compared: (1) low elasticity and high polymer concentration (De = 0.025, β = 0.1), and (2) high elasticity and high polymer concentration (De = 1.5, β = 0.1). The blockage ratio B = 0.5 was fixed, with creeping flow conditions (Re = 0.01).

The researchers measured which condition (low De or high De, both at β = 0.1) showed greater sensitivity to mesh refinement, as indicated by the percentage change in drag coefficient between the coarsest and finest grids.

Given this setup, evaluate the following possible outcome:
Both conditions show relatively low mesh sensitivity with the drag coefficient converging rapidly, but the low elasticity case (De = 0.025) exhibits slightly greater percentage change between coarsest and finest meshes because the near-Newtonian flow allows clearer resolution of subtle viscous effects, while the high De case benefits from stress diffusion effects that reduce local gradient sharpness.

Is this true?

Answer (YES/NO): NO